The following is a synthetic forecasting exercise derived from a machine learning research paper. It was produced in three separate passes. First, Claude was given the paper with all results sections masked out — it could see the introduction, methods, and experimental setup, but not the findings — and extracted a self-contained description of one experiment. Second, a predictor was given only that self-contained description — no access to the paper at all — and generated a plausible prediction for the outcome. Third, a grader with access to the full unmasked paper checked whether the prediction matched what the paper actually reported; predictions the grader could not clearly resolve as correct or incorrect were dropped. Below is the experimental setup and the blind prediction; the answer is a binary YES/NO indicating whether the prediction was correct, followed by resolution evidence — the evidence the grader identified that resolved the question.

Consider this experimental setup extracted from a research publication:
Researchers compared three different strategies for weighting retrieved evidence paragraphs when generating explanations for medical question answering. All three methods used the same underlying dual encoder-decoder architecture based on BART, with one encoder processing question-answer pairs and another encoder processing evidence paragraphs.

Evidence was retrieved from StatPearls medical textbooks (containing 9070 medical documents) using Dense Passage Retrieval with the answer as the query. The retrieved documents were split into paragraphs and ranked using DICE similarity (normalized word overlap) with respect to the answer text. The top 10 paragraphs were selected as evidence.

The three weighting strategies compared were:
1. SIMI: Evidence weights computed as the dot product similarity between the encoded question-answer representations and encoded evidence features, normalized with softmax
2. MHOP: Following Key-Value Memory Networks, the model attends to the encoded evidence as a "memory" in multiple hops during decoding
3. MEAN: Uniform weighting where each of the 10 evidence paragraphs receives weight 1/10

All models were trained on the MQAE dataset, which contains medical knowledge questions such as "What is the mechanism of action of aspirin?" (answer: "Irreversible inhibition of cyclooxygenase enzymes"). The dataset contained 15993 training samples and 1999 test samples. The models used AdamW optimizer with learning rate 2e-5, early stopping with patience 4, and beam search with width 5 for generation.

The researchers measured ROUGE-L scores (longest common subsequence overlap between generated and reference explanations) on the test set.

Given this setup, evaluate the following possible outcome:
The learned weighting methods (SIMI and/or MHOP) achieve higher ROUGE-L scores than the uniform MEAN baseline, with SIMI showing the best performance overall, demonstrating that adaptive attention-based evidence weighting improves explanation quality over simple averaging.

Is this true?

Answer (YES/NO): NO